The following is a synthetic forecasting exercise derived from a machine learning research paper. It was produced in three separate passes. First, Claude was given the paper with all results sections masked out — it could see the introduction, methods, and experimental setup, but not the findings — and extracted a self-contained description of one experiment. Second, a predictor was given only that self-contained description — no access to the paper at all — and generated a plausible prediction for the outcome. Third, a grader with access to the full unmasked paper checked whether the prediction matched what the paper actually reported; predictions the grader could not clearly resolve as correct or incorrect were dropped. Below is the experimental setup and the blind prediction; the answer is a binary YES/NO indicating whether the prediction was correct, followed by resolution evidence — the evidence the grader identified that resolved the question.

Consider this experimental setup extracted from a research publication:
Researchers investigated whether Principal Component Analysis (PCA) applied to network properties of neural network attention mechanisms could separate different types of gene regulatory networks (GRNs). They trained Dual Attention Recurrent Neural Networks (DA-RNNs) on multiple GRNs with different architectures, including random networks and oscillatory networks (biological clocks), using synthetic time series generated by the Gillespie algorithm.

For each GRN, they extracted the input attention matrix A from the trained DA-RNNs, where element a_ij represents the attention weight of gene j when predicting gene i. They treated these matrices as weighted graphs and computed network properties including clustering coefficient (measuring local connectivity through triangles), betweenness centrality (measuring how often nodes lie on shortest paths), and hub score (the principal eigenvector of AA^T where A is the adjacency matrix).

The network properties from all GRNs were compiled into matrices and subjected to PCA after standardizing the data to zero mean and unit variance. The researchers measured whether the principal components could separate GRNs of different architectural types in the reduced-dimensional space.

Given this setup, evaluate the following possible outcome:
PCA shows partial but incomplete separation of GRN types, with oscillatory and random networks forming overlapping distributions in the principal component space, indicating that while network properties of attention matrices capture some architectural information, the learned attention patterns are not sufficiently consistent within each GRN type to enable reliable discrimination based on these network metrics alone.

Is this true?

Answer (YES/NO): NO